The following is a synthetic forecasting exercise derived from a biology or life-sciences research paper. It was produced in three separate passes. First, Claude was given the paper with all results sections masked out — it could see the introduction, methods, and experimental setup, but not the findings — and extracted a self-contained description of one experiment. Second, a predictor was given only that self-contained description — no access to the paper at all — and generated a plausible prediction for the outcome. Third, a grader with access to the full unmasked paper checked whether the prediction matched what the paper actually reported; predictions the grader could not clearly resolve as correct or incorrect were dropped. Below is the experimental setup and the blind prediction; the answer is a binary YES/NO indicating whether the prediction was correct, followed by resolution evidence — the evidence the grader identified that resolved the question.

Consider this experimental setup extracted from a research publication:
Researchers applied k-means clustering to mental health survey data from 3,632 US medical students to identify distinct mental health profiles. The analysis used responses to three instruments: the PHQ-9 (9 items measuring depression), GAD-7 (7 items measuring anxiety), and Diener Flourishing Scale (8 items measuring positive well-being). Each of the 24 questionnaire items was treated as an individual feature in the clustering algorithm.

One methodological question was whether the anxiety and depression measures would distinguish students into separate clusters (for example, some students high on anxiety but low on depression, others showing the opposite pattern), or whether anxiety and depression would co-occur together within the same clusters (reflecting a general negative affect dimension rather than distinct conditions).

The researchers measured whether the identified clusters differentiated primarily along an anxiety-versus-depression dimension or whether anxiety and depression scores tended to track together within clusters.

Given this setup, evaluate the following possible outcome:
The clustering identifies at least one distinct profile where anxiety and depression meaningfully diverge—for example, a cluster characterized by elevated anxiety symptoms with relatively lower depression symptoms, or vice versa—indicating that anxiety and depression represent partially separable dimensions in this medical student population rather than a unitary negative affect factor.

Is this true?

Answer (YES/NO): NO